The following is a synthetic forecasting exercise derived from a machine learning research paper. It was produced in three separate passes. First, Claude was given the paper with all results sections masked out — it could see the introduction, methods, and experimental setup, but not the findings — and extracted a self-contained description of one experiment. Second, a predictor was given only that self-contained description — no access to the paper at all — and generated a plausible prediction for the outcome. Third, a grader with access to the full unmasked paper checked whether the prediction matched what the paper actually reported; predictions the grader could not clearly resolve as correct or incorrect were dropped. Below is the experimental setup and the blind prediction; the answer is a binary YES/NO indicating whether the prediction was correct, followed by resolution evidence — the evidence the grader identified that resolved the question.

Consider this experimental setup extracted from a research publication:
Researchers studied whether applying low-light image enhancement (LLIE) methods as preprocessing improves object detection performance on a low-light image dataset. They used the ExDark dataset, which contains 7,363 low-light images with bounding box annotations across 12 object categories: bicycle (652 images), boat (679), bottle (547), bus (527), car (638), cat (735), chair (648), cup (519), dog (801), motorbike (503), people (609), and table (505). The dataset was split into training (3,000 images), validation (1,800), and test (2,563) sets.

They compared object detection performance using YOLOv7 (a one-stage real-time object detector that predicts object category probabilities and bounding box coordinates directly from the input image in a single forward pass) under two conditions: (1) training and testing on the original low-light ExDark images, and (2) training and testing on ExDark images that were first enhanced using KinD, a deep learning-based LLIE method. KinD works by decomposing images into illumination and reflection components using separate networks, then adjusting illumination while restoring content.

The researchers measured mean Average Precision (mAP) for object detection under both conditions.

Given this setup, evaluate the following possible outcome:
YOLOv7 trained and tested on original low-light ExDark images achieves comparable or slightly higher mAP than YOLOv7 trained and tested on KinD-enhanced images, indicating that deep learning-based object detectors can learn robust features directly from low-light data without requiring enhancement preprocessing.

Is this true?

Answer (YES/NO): YES